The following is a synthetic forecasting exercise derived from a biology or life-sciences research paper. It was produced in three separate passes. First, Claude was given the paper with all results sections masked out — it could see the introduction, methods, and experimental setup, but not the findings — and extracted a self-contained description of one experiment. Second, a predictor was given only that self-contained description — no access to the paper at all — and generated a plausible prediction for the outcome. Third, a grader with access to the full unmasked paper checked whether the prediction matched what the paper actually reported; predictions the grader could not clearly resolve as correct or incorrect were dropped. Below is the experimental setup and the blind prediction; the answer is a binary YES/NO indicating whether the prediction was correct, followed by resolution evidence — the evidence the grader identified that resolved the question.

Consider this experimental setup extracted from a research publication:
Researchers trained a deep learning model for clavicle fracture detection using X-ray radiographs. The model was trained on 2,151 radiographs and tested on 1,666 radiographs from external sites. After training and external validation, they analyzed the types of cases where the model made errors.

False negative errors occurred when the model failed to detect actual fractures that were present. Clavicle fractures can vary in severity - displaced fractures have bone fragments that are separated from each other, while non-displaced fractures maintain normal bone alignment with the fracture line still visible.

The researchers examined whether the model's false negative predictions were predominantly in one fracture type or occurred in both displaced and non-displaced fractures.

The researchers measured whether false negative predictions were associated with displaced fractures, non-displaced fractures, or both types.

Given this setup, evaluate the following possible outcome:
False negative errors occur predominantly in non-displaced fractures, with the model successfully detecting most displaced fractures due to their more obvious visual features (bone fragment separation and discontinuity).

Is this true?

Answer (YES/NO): NO